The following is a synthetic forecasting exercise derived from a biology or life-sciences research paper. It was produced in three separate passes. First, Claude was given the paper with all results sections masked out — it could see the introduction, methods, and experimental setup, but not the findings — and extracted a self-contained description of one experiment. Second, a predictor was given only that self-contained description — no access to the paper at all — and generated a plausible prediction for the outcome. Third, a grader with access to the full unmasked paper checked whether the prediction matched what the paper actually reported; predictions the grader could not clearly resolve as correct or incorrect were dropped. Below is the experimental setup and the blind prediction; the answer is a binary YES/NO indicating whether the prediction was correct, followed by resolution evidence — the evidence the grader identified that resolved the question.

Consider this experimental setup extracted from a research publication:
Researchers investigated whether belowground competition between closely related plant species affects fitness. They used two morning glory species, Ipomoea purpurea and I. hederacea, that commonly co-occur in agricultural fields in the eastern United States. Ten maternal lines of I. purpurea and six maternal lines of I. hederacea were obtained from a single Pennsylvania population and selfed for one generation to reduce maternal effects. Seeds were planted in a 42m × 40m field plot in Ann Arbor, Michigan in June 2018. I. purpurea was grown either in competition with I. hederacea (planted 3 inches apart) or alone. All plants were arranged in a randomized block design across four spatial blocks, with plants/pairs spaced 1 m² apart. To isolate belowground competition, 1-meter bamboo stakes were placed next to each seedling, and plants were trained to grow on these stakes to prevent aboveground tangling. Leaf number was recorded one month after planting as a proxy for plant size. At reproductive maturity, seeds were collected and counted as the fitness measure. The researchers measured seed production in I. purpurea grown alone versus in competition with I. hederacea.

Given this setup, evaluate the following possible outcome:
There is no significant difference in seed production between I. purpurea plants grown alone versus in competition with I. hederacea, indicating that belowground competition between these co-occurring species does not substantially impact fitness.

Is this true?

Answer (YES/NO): NO